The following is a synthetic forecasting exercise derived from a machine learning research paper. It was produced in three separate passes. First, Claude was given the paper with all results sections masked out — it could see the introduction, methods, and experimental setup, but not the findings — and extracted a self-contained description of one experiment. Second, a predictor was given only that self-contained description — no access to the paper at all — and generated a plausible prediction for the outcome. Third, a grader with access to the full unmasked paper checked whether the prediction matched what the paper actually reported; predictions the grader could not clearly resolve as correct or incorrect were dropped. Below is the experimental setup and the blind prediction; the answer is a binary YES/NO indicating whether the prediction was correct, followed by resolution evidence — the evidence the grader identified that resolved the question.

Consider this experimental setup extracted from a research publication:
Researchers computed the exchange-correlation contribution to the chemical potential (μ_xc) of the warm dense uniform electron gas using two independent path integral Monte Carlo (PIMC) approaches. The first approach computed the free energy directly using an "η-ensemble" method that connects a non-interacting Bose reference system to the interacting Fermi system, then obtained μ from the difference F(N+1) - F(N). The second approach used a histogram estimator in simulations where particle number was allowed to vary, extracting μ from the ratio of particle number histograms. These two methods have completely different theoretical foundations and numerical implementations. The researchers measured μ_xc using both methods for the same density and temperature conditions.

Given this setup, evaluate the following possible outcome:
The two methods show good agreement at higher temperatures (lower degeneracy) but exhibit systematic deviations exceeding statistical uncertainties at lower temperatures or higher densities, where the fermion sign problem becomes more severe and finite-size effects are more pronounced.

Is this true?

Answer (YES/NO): NO